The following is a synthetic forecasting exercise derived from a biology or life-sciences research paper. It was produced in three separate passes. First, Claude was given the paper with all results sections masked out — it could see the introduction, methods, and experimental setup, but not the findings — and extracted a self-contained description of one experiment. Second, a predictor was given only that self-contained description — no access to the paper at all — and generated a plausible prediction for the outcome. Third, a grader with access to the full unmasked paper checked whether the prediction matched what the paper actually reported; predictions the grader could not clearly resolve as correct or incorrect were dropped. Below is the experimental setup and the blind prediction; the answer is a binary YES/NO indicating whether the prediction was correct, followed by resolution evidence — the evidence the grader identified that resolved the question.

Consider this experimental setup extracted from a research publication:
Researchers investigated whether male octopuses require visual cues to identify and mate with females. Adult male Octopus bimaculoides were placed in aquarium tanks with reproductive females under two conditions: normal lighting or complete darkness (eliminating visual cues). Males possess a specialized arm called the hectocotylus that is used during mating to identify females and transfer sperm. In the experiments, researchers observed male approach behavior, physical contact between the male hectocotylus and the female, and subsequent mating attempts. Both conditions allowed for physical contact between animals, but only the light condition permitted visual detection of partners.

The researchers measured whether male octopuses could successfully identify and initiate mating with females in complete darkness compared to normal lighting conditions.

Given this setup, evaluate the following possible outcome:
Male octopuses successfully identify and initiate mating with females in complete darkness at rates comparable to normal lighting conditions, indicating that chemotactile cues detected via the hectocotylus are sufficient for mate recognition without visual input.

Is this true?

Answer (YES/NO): YES